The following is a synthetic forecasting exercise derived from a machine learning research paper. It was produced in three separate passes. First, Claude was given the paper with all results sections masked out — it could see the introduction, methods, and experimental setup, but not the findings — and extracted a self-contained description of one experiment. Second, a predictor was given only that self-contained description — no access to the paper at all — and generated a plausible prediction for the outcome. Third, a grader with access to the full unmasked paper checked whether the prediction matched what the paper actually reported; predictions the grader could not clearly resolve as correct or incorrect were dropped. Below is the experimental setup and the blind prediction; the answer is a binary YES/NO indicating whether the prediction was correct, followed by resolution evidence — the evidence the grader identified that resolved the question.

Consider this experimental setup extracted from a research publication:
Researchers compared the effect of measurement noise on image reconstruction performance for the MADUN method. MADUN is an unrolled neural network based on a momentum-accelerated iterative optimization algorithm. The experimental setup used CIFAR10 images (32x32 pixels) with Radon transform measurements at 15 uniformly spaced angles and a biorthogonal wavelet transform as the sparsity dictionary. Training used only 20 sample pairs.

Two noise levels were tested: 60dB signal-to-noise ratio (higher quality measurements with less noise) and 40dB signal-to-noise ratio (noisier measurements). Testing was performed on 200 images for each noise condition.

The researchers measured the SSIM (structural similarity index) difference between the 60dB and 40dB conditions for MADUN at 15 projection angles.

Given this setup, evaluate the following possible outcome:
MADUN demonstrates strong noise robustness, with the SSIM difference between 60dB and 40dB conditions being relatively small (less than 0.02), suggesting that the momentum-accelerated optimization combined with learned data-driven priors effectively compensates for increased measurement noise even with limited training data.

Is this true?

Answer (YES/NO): NO